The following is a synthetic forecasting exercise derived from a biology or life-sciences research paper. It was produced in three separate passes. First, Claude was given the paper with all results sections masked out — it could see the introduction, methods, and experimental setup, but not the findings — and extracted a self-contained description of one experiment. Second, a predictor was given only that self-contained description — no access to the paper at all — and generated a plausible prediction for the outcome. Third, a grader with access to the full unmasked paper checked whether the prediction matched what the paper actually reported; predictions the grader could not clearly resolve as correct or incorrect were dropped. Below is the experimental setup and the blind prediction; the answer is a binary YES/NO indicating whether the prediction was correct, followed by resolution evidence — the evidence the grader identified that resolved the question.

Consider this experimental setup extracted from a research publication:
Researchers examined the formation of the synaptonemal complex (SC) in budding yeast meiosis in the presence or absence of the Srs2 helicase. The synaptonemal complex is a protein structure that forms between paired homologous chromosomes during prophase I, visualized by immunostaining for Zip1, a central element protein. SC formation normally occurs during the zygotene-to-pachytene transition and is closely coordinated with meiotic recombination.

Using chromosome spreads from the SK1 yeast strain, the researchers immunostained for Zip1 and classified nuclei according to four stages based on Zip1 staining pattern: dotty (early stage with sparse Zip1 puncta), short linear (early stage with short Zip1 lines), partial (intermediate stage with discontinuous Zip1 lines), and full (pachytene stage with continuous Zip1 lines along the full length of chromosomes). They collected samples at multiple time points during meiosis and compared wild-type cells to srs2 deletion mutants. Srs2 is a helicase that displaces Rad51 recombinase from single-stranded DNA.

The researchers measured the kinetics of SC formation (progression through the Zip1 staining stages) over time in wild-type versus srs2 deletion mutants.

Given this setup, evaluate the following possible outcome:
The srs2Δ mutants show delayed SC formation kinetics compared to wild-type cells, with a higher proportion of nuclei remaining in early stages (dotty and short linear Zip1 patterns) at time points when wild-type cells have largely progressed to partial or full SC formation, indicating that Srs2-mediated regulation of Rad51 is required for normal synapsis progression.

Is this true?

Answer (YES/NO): NO